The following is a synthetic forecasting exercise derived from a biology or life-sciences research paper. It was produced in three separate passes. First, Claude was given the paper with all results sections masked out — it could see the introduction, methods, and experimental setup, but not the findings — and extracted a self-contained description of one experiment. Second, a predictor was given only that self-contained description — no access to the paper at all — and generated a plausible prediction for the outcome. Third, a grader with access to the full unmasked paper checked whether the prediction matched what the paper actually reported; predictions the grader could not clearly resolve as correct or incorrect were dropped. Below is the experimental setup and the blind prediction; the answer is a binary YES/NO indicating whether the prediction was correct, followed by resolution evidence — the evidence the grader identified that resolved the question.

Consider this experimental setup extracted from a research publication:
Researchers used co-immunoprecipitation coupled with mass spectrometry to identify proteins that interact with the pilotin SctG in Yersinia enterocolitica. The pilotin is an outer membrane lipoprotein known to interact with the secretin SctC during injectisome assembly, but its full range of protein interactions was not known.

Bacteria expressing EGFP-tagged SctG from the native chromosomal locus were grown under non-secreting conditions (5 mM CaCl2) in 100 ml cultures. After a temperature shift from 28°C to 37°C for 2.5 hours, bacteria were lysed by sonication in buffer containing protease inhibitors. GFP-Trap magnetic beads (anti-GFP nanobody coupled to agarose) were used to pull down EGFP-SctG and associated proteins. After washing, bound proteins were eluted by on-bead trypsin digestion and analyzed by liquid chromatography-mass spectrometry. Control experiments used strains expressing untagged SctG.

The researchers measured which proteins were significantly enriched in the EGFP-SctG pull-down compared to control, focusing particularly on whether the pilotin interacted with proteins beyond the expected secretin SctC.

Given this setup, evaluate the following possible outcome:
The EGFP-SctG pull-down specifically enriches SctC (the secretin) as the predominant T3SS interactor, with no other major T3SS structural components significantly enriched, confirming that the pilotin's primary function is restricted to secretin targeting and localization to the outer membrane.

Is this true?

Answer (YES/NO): NO